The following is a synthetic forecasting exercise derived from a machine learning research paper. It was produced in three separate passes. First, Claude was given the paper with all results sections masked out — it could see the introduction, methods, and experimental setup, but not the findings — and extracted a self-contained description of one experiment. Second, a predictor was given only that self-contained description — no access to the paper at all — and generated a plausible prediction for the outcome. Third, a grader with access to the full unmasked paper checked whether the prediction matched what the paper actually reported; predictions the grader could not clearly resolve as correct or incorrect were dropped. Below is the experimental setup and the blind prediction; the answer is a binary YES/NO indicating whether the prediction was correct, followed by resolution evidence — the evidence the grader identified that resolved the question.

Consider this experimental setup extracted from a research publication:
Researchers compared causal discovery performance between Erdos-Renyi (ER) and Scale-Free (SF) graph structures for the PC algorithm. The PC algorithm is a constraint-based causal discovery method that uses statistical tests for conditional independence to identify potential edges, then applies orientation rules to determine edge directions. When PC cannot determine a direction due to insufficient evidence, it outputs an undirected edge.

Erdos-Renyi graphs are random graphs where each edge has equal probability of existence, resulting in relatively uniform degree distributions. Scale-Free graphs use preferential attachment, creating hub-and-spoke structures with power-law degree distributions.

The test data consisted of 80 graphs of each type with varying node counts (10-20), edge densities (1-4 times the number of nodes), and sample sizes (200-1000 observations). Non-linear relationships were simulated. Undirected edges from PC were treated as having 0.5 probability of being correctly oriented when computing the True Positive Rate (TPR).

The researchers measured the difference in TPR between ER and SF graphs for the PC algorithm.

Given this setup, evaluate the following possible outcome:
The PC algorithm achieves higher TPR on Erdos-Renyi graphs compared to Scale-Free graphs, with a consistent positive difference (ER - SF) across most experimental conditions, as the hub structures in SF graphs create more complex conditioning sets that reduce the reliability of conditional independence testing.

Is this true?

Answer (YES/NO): NO